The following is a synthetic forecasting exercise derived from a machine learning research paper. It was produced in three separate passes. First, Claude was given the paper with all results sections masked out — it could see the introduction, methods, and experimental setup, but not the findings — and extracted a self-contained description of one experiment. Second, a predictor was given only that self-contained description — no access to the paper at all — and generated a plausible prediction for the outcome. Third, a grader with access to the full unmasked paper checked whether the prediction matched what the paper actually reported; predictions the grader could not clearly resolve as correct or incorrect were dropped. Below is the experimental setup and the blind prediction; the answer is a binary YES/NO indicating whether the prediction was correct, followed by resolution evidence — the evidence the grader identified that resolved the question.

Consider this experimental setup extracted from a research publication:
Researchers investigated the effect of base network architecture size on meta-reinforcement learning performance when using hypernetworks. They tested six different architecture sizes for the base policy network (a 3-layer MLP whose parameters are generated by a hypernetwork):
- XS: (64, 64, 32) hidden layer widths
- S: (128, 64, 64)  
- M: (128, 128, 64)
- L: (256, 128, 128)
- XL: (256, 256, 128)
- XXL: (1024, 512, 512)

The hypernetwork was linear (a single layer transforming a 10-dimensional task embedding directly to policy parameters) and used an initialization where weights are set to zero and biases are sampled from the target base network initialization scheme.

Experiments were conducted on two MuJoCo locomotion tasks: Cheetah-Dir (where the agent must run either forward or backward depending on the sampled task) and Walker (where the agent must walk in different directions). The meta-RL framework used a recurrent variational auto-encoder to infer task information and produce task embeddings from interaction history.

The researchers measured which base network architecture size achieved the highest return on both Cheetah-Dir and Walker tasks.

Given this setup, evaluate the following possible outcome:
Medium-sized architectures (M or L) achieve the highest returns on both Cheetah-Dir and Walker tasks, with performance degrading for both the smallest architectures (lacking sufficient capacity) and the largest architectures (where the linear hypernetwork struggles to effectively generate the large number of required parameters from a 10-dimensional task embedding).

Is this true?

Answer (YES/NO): NO